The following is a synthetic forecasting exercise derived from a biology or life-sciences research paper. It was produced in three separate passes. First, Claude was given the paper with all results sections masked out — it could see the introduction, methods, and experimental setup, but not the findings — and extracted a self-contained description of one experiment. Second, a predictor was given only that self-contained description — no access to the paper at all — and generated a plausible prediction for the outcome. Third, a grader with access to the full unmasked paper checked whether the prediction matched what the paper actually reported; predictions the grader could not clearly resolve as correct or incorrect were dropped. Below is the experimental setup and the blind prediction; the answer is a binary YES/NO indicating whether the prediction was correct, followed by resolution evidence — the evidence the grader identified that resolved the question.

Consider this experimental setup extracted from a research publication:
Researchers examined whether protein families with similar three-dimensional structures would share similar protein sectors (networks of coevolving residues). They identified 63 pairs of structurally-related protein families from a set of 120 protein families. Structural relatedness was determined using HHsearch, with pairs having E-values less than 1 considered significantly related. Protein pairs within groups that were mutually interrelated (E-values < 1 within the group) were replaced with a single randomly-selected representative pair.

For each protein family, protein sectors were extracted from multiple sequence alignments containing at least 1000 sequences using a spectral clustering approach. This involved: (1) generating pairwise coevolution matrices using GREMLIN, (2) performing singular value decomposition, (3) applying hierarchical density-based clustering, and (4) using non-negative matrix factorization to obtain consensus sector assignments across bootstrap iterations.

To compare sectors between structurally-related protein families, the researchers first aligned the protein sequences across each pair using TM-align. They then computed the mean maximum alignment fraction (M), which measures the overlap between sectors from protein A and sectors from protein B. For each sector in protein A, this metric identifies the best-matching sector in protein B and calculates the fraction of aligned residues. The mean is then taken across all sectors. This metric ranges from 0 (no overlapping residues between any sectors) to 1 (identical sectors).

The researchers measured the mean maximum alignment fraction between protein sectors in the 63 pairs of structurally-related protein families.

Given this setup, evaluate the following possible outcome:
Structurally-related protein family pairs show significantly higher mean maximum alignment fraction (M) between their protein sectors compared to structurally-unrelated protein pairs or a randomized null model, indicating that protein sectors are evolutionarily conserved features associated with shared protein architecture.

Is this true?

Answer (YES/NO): NO